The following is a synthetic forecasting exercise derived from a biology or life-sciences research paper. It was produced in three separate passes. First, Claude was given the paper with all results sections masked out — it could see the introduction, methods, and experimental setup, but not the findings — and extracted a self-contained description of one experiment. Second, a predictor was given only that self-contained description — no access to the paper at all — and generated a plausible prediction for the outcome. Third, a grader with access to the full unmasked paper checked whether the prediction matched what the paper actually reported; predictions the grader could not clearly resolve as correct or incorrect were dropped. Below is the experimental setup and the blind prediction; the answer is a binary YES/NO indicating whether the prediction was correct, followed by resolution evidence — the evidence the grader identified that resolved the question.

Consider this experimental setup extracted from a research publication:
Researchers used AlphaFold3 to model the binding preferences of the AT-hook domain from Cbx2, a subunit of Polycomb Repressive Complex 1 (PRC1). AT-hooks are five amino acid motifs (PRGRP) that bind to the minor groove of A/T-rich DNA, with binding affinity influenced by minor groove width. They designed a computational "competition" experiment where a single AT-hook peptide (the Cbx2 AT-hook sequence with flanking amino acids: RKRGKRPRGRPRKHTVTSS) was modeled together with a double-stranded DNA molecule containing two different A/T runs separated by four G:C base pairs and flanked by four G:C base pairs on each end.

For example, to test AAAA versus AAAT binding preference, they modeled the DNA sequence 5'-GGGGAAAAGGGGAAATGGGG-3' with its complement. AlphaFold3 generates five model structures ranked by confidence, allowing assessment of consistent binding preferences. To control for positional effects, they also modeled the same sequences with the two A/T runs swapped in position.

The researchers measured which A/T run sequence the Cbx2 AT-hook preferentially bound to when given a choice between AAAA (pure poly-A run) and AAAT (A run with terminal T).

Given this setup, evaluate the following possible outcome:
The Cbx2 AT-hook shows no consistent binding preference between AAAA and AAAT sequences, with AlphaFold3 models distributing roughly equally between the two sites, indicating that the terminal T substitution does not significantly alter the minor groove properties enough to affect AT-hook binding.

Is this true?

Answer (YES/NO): YES